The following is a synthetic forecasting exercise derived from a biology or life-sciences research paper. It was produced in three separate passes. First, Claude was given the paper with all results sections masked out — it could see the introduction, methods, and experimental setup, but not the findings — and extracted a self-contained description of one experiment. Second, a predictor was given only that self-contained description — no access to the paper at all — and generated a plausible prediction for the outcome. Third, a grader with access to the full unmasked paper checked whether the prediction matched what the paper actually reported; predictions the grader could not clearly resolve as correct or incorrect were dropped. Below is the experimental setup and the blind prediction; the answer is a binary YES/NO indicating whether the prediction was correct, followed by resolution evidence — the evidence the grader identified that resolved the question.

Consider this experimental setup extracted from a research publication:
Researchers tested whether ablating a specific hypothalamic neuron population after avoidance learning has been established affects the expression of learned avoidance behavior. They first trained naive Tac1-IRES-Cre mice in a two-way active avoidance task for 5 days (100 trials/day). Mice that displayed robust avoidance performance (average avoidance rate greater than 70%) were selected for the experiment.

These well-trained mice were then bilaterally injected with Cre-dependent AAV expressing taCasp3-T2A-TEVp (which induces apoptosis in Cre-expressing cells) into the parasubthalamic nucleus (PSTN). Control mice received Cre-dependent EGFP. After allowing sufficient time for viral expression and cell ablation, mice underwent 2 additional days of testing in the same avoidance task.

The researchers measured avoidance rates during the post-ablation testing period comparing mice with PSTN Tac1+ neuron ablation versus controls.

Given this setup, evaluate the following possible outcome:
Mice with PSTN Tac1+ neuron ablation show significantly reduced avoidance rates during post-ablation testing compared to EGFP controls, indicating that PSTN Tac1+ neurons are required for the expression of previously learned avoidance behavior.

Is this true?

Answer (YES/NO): NO